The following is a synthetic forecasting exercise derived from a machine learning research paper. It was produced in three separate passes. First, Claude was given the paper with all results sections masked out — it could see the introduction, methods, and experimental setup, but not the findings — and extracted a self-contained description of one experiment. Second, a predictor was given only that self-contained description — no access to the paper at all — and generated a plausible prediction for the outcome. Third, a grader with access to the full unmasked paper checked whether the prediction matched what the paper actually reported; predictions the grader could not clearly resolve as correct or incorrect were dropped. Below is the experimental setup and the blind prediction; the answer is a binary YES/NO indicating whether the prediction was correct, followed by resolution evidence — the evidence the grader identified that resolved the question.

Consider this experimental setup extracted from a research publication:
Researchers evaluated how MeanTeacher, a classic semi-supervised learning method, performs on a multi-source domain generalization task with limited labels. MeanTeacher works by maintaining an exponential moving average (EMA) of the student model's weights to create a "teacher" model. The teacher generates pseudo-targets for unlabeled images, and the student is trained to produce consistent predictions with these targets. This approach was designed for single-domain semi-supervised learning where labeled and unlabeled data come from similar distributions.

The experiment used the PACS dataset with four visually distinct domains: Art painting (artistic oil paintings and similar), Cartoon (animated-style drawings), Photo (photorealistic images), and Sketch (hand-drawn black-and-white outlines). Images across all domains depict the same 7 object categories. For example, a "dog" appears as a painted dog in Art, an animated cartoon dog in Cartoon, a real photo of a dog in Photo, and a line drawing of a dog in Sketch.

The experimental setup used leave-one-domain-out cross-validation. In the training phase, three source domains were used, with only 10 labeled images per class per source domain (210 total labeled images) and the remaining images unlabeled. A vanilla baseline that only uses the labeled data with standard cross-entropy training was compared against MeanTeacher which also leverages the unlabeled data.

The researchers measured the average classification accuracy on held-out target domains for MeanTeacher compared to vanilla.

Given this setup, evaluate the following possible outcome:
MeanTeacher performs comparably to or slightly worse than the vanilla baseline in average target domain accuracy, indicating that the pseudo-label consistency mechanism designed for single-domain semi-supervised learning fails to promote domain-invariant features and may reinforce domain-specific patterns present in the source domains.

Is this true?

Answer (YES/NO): YES